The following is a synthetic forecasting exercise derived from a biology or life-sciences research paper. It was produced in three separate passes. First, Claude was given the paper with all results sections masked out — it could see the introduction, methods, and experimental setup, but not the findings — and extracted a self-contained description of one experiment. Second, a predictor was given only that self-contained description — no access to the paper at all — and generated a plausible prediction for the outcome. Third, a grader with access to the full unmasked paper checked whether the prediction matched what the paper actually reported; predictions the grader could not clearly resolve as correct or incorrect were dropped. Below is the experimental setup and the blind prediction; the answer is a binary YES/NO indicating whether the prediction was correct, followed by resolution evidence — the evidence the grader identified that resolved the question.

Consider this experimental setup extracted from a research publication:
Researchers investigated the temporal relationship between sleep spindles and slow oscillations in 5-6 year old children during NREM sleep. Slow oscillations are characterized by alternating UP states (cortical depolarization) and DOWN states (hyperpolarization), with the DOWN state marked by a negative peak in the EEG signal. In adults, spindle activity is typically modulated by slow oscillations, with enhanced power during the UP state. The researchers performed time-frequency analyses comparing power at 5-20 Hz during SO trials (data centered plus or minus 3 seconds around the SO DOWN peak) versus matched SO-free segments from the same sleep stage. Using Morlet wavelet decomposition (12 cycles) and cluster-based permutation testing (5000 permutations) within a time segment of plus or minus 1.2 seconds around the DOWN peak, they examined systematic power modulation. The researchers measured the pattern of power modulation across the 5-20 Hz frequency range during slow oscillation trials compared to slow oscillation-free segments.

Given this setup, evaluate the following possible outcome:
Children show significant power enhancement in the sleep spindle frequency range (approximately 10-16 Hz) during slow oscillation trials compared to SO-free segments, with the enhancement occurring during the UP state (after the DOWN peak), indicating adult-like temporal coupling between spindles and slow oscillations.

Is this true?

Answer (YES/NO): NO